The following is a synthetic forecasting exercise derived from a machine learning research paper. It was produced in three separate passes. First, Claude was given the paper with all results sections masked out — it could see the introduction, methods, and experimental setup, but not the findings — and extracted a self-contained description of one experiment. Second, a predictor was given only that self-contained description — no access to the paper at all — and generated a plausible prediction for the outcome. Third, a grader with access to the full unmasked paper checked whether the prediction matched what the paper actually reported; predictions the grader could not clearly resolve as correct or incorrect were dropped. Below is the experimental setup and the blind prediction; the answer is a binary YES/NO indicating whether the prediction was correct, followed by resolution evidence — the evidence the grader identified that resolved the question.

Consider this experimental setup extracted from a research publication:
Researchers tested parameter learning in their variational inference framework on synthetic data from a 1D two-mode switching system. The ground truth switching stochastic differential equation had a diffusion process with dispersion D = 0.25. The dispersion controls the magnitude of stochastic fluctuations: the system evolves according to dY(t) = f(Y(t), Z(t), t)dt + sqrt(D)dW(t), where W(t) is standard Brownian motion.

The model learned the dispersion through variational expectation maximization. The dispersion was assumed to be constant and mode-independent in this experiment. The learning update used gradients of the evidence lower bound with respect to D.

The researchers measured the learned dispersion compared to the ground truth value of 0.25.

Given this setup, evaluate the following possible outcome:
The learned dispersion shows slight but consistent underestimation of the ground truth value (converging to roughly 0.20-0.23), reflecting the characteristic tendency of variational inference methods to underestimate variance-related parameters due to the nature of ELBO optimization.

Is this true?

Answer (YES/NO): NO